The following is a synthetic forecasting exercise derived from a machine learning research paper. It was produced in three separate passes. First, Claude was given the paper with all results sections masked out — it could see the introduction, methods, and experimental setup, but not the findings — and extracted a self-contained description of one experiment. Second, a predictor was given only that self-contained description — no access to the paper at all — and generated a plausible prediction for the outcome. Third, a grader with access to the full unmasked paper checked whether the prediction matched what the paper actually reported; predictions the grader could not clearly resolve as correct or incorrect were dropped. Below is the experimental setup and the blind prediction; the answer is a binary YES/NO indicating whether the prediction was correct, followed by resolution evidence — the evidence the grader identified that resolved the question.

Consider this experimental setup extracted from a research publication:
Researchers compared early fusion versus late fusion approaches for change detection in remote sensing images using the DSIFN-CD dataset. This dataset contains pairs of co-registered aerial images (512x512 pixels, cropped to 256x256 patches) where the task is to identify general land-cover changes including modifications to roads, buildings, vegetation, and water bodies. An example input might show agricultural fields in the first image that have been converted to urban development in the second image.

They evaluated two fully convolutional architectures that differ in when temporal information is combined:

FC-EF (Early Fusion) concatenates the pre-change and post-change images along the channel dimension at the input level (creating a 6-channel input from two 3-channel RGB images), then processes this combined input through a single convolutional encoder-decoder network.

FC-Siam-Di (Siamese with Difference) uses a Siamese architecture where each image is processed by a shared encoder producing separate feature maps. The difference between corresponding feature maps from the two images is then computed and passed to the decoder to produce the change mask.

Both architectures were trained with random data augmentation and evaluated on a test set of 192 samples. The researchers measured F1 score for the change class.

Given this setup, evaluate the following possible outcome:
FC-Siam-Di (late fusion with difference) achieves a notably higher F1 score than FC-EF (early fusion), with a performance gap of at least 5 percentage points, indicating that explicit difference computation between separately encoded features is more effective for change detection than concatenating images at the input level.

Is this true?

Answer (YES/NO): NO